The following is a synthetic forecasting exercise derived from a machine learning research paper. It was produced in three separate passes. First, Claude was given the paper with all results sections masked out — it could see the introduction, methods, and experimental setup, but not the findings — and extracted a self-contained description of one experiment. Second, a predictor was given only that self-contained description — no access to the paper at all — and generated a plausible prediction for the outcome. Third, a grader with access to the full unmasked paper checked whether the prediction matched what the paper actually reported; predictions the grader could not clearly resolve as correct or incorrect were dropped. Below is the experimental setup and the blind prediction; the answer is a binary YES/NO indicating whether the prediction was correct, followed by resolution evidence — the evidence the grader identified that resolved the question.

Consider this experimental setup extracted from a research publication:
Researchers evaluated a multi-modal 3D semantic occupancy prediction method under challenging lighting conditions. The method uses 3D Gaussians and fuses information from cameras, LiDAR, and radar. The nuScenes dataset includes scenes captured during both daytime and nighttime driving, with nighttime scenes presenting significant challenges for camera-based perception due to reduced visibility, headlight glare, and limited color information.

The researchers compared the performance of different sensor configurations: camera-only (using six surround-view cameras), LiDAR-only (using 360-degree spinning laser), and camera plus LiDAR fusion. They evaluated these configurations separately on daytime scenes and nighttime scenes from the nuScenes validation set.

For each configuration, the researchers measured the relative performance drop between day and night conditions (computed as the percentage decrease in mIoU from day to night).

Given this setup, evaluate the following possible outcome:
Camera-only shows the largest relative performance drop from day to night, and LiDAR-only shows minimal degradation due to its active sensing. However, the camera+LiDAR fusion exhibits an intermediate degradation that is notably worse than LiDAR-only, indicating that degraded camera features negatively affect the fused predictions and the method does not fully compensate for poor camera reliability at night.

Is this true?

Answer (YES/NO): NO